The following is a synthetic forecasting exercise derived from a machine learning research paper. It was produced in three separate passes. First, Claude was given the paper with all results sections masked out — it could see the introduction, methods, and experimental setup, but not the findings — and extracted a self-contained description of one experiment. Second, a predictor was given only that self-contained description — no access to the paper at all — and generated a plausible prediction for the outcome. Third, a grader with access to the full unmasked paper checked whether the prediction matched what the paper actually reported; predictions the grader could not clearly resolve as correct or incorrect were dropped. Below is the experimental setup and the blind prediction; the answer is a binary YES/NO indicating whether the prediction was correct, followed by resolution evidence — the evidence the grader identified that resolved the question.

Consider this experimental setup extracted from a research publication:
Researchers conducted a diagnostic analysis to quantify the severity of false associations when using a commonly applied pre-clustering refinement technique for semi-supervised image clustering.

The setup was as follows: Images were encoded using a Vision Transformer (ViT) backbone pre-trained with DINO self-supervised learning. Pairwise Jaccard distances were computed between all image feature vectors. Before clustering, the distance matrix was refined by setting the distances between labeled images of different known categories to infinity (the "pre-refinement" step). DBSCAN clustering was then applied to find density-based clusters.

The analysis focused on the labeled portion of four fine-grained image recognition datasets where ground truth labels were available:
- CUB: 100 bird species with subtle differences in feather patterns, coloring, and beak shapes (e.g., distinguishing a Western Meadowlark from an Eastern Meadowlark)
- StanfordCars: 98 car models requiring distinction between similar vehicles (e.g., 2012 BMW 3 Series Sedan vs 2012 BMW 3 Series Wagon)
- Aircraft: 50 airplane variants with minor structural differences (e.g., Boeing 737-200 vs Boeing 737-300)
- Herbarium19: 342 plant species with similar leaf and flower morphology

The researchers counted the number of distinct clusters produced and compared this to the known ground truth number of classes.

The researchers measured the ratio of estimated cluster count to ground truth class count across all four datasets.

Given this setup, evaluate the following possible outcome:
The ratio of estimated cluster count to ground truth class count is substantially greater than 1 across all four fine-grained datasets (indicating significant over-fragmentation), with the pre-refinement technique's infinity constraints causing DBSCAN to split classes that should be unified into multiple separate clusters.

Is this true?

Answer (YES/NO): NO